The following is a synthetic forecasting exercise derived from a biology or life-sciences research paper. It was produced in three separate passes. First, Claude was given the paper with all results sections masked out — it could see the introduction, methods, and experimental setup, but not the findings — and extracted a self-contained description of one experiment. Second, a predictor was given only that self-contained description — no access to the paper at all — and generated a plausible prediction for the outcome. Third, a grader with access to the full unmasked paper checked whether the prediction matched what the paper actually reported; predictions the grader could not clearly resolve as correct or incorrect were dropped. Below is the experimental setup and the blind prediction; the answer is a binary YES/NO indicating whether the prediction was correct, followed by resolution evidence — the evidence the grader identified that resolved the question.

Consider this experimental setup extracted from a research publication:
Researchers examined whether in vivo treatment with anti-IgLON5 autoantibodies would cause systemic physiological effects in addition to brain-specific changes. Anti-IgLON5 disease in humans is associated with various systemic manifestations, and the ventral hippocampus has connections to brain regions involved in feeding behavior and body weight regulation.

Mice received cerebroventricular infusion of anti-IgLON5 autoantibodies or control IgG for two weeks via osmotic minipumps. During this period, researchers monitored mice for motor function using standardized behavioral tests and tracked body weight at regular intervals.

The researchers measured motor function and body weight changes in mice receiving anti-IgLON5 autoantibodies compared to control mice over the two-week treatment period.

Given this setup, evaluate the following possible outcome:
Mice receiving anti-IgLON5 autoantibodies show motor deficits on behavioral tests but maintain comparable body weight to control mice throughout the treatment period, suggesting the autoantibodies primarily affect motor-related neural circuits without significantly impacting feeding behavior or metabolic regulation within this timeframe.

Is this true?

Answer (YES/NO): NO